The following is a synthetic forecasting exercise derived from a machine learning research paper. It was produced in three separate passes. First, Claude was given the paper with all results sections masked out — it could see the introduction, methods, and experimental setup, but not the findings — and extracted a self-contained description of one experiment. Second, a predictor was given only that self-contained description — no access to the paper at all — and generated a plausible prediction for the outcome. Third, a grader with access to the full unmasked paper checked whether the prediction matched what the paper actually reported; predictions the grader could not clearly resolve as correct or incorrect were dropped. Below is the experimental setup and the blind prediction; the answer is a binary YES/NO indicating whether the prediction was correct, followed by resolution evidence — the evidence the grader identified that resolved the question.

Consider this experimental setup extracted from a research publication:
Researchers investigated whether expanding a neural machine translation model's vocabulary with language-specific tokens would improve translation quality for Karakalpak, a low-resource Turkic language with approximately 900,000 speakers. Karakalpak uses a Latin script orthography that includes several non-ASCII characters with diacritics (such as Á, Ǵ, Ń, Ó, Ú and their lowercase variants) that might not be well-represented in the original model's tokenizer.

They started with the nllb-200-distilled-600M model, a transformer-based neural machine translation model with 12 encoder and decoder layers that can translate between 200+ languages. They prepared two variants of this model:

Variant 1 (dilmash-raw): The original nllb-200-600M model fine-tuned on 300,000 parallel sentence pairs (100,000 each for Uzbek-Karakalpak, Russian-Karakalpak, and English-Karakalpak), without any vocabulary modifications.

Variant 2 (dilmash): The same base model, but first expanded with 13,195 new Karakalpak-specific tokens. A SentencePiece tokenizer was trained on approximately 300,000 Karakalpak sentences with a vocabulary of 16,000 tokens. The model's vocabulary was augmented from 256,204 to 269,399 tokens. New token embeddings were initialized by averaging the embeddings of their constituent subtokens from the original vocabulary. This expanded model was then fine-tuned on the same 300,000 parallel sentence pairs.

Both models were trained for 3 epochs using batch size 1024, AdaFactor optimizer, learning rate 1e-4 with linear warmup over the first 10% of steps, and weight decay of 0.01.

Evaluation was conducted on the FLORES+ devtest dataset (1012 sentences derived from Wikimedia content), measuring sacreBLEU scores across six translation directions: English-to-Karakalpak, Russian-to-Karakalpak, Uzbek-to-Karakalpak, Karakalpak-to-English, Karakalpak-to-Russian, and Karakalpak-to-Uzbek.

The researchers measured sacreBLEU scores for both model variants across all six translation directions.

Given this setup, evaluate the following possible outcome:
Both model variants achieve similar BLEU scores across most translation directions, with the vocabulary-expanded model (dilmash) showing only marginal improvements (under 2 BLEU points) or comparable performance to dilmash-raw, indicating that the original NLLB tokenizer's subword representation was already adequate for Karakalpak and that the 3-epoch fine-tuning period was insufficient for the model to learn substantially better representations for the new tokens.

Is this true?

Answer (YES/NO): NO